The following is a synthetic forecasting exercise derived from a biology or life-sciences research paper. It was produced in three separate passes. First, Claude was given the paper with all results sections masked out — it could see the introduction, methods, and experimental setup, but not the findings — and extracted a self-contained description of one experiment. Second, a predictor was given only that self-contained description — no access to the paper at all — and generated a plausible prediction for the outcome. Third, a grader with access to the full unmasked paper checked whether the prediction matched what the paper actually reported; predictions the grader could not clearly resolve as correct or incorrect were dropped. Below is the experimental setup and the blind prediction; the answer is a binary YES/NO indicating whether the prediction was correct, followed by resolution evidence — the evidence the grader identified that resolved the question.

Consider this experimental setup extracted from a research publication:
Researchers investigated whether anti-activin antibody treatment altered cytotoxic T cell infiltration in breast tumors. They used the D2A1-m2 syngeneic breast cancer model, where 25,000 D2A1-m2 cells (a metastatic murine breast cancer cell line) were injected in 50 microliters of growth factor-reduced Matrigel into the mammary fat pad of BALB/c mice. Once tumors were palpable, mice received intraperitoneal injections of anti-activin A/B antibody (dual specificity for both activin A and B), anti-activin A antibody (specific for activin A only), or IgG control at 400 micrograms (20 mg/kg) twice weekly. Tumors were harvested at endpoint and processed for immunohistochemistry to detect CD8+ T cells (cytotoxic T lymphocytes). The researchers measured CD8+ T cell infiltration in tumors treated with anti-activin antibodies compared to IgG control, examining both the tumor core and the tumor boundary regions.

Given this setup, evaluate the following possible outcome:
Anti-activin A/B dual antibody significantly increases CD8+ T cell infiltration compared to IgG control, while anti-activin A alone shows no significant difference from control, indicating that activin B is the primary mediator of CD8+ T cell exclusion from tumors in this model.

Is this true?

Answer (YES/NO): NO